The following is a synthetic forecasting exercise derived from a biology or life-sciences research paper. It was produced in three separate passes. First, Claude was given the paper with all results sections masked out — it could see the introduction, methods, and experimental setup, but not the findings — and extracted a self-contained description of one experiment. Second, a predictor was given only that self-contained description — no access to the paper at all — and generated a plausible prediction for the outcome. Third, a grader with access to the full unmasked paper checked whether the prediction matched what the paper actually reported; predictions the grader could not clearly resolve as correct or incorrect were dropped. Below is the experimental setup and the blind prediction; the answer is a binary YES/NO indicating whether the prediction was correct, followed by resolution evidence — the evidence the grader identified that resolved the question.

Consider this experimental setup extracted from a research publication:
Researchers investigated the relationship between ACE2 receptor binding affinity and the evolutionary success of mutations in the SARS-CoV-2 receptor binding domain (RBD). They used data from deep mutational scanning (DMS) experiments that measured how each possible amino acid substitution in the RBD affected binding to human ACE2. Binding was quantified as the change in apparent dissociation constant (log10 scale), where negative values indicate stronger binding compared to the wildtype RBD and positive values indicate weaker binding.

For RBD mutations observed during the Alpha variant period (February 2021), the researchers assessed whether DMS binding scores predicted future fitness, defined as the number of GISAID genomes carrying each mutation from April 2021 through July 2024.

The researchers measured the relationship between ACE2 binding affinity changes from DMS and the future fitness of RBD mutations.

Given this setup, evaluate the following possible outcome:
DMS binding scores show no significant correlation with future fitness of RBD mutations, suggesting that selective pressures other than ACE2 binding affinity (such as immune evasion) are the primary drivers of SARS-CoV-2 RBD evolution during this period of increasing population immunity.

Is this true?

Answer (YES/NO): NO